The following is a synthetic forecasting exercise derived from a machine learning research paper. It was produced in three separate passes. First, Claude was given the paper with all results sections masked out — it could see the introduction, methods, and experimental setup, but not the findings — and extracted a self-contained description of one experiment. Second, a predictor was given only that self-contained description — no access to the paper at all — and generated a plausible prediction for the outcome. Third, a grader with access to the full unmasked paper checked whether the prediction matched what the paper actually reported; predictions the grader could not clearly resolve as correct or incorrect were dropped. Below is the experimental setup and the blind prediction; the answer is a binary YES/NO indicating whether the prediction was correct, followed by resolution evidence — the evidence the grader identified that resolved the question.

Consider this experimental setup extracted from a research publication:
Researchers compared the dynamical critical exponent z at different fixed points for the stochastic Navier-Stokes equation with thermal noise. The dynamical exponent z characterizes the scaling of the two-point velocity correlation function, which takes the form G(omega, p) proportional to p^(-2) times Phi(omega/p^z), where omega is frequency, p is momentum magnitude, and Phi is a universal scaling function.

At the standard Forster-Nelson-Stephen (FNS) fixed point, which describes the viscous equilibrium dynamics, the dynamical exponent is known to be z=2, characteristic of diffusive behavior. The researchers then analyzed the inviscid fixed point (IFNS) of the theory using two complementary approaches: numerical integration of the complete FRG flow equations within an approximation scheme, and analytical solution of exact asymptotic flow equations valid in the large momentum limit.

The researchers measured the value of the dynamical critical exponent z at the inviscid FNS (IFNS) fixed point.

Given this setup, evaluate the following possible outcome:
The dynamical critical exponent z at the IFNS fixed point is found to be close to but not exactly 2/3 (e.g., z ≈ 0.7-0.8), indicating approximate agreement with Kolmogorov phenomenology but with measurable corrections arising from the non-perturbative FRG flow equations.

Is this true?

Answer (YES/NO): NO